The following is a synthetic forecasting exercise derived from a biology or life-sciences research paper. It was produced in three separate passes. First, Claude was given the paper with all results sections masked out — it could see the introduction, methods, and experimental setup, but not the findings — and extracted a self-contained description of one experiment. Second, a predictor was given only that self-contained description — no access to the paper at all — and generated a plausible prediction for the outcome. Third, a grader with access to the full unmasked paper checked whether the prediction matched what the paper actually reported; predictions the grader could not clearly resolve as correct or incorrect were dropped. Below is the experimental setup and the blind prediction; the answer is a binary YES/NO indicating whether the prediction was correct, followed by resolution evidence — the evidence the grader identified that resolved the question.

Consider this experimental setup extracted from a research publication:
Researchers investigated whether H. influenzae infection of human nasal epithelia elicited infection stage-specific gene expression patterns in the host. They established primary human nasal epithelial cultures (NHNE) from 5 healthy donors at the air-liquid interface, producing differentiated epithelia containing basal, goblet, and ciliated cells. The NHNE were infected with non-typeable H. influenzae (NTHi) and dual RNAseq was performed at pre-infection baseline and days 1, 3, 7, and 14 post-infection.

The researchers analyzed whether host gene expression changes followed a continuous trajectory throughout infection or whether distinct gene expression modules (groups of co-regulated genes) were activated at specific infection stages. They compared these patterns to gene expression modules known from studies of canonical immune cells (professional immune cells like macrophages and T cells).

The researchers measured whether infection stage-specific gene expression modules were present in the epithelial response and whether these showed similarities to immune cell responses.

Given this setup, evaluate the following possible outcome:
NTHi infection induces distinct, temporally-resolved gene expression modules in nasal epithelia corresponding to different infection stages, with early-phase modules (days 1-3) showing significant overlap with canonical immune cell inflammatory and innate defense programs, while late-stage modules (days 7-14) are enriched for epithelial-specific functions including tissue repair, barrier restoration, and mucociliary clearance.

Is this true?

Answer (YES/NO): NO